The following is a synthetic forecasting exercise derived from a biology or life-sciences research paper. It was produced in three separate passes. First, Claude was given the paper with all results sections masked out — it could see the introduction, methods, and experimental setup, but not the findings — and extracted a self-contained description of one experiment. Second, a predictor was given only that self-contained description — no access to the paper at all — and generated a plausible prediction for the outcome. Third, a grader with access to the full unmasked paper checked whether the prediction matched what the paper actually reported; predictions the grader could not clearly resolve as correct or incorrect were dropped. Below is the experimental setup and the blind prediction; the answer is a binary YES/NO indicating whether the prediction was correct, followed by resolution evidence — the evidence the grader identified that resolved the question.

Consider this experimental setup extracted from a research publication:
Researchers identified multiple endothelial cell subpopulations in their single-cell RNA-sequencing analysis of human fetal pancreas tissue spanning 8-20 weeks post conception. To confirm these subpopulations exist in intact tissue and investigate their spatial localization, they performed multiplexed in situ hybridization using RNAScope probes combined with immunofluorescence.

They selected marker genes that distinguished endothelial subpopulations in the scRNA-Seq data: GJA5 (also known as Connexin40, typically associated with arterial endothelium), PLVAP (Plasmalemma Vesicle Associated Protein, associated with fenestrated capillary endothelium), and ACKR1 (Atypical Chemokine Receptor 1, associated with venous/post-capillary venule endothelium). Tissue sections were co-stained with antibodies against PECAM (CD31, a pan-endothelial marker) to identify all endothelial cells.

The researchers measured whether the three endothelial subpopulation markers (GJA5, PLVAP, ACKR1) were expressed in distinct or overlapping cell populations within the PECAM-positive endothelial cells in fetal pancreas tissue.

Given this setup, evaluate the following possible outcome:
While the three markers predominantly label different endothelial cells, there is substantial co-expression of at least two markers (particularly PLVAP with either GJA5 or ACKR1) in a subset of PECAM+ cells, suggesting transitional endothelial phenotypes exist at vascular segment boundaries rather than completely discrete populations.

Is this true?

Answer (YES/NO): NO